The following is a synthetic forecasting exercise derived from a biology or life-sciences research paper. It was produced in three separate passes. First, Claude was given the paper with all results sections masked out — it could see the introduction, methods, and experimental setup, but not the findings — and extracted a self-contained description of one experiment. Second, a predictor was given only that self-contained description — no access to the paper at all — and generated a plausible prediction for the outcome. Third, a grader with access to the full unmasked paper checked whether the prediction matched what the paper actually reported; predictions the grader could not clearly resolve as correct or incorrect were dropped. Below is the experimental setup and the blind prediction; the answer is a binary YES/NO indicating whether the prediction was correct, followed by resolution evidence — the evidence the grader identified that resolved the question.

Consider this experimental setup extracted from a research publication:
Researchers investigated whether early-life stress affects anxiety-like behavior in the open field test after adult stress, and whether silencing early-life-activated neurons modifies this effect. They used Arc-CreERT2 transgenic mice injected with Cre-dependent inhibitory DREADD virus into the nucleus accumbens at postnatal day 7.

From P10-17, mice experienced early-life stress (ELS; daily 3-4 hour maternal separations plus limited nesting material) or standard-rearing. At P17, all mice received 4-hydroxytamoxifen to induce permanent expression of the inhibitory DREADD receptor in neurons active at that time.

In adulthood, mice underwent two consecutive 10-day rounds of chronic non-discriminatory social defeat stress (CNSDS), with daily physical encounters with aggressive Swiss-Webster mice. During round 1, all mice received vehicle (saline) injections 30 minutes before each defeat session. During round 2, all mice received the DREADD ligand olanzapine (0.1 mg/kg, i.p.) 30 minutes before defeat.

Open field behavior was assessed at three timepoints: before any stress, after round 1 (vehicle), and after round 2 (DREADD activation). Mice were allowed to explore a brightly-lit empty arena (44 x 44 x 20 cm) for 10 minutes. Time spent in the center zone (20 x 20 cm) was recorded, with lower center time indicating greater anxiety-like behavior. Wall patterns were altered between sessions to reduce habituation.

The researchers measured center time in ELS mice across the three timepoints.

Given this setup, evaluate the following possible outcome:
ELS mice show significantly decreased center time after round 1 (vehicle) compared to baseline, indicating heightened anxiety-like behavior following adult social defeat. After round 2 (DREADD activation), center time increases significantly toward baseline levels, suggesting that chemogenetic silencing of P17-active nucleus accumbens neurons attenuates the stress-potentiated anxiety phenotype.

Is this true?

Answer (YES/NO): NO